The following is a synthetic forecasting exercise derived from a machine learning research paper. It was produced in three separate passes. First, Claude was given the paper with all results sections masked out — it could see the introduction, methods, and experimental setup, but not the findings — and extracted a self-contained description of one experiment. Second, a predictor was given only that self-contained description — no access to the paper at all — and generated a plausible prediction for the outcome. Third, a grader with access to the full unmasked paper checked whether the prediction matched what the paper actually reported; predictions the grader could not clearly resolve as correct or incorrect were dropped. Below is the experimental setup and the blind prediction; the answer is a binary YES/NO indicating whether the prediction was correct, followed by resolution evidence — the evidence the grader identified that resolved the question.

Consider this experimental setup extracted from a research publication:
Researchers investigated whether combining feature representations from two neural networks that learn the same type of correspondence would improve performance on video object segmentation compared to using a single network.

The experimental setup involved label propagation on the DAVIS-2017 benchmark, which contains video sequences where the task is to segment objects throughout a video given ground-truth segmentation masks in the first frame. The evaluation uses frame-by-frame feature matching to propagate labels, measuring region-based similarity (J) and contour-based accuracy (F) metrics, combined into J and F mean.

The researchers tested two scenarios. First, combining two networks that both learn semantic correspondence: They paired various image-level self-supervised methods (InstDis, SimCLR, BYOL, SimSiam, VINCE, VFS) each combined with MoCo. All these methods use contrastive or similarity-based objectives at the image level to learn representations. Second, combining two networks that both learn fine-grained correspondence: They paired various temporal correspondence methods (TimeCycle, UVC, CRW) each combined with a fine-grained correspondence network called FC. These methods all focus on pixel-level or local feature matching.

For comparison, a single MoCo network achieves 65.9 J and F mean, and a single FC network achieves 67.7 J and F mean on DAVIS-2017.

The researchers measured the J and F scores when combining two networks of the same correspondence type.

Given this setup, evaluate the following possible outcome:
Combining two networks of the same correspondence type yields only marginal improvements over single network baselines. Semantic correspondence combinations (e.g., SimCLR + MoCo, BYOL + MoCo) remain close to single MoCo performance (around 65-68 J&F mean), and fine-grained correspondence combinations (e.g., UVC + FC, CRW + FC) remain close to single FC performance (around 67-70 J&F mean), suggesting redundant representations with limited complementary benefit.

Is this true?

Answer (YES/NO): NO